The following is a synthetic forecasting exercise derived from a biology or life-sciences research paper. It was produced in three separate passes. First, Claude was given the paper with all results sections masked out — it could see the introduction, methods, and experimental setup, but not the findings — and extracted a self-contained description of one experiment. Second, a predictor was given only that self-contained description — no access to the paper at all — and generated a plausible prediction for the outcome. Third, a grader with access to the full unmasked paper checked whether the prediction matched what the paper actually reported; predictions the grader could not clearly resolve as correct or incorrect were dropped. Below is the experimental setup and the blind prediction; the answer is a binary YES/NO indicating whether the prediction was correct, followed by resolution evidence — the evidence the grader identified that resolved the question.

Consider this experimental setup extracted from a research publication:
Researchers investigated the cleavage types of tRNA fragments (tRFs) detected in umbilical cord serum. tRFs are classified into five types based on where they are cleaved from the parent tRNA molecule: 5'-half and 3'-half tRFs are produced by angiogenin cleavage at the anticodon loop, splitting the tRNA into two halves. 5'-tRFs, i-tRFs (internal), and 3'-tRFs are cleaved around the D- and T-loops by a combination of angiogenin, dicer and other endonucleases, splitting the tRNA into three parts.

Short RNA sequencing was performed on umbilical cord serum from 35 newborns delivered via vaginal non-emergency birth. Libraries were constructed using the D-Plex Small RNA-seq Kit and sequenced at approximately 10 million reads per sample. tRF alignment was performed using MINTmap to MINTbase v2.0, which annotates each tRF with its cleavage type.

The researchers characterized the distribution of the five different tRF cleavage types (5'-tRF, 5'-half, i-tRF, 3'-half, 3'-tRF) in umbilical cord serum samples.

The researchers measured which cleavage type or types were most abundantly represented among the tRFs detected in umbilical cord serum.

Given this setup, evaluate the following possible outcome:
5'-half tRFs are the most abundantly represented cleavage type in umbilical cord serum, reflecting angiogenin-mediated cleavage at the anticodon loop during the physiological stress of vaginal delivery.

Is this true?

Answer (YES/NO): NO